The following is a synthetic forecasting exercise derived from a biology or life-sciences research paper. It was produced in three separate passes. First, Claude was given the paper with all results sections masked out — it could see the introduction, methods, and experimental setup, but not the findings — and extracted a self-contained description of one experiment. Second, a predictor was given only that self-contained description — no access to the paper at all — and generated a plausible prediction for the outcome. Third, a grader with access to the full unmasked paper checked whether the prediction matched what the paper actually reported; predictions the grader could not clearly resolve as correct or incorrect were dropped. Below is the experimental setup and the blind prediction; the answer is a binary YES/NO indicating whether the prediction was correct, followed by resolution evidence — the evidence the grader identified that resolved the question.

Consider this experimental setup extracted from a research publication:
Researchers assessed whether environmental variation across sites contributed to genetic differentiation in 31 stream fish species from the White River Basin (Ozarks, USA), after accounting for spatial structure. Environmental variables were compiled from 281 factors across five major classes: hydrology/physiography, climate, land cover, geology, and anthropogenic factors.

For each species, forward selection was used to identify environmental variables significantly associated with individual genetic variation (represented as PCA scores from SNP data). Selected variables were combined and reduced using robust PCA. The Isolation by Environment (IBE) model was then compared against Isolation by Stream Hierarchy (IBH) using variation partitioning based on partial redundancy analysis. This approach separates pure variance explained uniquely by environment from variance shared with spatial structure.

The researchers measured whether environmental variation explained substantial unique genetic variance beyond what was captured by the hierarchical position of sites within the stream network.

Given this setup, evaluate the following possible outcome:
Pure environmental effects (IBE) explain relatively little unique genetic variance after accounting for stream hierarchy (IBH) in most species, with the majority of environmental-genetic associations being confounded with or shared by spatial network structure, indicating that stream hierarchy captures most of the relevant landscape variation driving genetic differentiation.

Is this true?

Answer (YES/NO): YES